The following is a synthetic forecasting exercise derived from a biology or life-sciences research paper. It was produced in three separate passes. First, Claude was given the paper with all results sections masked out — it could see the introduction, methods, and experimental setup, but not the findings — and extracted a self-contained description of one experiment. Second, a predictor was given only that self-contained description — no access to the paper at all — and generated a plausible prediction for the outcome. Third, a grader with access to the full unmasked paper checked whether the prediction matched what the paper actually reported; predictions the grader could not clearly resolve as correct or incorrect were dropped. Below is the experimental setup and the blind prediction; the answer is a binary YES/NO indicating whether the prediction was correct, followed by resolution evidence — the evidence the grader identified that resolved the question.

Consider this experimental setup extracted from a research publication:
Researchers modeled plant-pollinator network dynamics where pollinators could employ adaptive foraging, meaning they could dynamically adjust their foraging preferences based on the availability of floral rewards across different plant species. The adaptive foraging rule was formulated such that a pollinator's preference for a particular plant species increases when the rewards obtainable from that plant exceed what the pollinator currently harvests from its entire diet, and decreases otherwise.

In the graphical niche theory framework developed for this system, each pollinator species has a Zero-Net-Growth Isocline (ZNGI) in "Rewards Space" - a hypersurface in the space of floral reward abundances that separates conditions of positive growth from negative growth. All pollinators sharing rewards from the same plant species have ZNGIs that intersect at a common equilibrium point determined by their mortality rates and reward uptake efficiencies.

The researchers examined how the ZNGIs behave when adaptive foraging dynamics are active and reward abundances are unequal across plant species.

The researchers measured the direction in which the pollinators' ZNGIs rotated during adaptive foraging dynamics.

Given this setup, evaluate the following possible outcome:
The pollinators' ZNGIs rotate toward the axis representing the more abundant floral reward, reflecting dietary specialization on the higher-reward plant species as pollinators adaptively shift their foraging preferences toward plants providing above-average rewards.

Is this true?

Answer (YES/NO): YES